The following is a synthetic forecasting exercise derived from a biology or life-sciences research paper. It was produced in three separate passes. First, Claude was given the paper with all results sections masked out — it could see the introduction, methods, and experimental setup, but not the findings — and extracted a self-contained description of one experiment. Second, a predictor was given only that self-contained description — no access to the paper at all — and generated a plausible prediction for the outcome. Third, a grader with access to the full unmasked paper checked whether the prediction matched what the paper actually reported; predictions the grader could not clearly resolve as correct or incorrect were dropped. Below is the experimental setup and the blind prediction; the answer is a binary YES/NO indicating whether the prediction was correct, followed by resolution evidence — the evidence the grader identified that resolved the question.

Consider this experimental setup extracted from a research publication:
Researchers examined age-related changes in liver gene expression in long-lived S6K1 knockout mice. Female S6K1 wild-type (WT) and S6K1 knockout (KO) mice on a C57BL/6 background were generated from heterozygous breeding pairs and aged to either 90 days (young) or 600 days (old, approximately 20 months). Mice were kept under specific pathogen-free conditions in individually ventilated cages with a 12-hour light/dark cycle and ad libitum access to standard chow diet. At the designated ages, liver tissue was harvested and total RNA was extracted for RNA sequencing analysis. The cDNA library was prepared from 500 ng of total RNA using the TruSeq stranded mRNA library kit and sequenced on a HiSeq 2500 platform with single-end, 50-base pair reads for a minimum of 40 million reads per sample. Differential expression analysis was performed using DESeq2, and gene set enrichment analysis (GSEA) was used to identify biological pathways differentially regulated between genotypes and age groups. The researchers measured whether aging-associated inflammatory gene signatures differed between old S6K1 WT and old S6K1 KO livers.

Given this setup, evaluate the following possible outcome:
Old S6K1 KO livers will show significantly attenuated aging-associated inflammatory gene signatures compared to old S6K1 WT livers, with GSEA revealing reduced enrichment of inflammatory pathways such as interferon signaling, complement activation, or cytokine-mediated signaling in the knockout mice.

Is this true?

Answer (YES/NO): YES